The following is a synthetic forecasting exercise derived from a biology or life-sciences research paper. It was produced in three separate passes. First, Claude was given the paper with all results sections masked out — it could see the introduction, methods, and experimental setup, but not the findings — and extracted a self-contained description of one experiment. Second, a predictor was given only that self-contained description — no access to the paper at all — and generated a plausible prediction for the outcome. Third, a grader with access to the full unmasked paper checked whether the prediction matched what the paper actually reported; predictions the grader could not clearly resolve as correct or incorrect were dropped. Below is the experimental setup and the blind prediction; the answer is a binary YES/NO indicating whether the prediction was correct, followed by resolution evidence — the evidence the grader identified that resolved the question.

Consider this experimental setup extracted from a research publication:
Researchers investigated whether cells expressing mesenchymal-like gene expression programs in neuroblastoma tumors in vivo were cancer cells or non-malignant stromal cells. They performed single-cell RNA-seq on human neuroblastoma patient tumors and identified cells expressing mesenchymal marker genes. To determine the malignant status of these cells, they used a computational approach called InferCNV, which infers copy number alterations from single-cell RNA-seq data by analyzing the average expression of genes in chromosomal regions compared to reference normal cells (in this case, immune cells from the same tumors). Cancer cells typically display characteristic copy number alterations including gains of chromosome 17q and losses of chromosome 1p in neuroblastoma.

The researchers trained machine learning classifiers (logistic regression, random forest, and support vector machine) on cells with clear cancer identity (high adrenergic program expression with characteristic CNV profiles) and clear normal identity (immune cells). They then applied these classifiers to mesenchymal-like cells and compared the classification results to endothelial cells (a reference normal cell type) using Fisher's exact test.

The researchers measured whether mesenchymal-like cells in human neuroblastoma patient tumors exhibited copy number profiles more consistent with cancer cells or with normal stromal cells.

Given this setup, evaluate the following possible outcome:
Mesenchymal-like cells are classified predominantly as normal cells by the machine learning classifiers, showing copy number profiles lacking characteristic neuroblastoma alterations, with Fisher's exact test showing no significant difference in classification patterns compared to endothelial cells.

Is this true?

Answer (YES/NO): YES